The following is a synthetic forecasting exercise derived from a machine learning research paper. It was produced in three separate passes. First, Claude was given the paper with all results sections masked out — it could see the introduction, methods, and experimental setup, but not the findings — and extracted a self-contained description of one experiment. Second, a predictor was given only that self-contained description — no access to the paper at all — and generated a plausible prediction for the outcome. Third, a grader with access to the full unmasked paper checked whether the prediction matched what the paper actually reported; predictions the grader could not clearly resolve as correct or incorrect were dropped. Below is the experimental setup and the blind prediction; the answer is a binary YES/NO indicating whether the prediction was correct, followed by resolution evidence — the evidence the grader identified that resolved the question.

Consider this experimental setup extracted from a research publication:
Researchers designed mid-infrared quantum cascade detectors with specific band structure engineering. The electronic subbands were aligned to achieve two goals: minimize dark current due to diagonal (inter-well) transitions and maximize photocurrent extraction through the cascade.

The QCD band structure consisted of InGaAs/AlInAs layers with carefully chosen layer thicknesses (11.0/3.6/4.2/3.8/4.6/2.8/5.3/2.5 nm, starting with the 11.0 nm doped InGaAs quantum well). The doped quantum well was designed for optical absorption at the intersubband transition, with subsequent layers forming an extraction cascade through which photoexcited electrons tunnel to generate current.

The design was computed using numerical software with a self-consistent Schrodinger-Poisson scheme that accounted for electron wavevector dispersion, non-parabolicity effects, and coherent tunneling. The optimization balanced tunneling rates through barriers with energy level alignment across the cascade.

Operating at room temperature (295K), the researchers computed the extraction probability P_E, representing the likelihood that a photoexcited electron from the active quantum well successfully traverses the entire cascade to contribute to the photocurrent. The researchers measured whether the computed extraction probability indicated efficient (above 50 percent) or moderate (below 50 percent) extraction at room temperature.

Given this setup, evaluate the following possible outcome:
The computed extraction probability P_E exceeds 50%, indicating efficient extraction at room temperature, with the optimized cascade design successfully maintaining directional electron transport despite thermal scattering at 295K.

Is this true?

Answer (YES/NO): NO